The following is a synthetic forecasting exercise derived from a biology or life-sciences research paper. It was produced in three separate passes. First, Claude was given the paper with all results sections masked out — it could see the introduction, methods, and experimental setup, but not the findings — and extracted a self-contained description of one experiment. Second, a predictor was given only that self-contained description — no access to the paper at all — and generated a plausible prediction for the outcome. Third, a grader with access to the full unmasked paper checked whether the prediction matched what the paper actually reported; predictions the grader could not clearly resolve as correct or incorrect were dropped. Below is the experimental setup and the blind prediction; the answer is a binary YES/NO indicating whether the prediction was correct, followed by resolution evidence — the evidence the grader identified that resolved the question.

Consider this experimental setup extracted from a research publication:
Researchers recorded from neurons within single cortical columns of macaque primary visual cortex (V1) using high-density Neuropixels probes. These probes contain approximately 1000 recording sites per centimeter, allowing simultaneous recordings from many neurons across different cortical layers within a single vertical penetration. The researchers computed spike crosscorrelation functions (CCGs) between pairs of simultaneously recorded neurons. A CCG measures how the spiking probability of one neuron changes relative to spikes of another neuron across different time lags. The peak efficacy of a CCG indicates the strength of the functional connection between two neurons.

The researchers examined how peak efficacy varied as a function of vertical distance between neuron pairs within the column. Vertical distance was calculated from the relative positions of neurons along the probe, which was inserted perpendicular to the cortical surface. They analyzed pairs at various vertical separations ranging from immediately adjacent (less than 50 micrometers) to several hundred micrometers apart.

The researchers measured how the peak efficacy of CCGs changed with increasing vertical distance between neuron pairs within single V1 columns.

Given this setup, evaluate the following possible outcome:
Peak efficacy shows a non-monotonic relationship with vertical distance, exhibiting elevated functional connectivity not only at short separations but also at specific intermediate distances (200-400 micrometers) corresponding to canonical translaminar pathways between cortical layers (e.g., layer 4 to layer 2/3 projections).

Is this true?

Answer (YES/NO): NO